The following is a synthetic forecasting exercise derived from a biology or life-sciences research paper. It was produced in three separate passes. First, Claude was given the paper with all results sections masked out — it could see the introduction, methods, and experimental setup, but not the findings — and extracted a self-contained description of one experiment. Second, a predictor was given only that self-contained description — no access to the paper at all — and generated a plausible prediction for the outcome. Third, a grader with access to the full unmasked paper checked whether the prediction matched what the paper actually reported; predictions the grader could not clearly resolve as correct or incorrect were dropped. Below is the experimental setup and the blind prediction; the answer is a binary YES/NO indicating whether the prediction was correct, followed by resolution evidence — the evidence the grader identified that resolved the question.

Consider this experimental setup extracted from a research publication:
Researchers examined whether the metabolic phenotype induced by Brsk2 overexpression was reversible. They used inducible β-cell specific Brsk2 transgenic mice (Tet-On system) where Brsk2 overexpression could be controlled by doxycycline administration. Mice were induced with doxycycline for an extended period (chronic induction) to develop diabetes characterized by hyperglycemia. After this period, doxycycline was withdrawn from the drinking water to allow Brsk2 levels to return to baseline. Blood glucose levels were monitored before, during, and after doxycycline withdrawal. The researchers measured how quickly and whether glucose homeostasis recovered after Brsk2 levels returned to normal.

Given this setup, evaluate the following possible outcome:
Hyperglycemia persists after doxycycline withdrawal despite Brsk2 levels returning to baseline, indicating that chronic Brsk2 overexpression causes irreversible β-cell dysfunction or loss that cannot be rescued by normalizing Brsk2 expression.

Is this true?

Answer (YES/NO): NO